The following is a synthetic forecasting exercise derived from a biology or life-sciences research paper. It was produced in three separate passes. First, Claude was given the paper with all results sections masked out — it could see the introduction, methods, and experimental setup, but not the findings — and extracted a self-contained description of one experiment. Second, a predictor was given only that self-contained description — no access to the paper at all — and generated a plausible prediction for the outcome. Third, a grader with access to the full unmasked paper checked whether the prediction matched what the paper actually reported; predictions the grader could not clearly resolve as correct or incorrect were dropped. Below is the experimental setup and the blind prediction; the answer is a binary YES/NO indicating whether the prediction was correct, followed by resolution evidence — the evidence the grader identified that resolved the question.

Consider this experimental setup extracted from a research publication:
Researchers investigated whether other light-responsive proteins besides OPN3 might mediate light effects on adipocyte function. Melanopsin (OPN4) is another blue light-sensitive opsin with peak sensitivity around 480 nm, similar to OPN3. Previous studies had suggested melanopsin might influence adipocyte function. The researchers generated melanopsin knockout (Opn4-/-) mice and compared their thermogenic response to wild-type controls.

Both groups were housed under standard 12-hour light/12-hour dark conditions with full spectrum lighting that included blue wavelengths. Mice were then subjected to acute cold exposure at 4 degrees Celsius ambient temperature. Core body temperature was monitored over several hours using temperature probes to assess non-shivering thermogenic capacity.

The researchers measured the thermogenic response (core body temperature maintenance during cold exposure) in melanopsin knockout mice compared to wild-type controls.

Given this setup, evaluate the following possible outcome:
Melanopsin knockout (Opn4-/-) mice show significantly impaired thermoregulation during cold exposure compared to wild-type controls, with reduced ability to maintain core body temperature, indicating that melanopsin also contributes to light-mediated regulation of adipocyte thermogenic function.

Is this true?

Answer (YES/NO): NO